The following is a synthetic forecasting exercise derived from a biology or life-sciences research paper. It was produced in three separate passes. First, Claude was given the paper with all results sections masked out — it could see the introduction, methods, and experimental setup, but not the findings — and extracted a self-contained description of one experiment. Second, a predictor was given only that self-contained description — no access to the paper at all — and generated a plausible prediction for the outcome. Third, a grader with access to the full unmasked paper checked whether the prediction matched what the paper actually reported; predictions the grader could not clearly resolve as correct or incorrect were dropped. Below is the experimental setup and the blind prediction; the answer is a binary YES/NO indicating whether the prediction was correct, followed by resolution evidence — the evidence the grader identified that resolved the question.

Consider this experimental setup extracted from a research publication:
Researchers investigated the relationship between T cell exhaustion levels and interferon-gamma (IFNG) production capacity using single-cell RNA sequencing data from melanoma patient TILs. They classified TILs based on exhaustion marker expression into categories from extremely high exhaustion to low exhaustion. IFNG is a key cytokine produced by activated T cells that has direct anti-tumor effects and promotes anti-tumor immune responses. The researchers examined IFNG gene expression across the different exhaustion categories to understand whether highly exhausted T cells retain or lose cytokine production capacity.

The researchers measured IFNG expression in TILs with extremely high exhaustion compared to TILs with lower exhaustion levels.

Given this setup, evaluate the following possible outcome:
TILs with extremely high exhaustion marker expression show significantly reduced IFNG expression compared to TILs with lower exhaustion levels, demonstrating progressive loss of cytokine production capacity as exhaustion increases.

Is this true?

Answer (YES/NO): YES